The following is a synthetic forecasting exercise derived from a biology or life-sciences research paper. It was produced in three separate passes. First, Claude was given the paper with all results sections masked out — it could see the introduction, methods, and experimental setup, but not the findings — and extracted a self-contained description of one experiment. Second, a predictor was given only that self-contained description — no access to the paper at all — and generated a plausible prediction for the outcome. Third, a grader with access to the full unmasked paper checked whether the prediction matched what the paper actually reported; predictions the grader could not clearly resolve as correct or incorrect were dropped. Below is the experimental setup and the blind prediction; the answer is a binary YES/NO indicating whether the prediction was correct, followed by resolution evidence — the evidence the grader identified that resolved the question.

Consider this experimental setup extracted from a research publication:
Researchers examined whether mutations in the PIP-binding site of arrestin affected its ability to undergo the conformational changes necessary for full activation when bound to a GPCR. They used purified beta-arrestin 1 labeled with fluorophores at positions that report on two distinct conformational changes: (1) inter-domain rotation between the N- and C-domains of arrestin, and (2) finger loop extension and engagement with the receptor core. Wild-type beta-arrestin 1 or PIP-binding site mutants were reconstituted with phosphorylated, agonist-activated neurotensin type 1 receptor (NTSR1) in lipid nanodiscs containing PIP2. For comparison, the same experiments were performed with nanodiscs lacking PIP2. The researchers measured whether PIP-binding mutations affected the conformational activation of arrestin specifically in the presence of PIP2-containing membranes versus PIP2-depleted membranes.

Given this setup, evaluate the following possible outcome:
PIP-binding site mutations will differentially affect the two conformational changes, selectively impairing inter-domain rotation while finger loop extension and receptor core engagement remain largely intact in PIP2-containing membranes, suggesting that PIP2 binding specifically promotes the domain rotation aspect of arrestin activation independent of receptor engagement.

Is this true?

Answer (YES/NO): NO